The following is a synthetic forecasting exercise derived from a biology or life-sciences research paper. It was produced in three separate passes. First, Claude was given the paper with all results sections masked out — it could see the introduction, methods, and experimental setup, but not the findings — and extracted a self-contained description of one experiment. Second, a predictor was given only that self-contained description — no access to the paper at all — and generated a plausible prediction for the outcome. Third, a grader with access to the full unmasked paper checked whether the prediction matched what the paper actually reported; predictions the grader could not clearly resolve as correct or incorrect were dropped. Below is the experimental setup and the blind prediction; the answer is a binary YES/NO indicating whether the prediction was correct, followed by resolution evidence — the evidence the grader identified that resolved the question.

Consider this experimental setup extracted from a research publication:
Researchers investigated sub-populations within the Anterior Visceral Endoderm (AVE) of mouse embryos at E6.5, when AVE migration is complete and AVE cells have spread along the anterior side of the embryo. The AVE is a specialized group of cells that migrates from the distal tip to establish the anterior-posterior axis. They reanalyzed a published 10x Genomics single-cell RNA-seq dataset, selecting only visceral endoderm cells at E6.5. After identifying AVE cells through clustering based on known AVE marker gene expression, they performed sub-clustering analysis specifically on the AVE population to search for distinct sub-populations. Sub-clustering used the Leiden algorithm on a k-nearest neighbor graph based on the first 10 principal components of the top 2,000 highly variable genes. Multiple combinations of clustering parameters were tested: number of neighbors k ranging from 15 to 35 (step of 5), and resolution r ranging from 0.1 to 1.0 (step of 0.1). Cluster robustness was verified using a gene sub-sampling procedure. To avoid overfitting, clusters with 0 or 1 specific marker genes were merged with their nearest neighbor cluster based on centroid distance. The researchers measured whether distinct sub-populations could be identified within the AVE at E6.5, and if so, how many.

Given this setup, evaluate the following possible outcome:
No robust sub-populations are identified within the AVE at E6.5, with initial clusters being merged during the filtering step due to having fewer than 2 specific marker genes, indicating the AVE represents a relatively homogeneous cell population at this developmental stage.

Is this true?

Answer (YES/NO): NO